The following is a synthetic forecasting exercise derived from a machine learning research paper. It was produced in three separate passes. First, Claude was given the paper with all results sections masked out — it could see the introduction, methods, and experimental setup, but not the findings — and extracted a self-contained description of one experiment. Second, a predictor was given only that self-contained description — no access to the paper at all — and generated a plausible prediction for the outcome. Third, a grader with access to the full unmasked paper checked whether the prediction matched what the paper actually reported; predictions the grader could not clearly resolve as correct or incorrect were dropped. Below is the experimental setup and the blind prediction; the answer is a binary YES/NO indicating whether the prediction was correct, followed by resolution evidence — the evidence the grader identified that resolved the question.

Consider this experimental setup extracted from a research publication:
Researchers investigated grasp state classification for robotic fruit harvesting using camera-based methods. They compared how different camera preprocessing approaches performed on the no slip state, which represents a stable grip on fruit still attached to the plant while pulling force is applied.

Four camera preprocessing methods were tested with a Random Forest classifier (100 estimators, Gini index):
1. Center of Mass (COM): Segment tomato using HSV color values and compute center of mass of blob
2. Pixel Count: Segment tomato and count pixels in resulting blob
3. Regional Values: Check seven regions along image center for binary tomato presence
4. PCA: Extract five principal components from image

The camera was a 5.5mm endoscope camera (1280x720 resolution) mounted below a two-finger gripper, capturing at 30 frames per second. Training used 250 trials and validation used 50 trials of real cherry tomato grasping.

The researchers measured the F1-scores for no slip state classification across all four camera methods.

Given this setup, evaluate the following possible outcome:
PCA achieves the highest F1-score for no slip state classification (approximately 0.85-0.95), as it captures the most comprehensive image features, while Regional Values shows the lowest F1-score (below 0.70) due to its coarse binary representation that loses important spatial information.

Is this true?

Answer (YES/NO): NO